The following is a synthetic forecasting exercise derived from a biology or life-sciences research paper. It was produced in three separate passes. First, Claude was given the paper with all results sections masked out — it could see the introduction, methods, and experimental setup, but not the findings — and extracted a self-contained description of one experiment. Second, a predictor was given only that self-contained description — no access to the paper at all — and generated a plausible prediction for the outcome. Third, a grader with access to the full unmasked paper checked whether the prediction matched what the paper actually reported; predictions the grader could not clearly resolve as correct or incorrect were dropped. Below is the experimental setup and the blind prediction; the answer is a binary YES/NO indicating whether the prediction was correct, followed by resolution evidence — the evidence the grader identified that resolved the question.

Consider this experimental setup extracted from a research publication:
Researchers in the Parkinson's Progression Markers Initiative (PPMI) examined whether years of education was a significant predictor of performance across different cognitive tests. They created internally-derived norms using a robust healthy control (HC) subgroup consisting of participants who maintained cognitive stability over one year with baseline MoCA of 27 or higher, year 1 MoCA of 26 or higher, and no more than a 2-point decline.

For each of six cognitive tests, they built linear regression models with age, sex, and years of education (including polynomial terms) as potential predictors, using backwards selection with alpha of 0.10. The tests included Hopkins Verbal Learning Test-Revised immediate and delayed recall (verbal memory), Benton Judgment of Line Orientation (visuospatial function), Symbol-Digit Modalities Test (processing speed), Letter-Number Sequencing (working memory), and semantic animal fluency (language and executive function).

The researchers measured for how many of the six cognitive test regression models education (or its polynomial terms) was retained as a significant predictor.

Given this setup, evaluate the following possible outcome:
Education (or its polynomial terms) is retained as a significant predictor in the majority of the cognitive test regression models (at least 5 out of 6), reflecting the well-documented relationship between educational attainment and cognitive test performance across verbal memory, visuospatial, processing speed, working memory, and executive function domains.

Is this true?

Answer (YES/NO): NO